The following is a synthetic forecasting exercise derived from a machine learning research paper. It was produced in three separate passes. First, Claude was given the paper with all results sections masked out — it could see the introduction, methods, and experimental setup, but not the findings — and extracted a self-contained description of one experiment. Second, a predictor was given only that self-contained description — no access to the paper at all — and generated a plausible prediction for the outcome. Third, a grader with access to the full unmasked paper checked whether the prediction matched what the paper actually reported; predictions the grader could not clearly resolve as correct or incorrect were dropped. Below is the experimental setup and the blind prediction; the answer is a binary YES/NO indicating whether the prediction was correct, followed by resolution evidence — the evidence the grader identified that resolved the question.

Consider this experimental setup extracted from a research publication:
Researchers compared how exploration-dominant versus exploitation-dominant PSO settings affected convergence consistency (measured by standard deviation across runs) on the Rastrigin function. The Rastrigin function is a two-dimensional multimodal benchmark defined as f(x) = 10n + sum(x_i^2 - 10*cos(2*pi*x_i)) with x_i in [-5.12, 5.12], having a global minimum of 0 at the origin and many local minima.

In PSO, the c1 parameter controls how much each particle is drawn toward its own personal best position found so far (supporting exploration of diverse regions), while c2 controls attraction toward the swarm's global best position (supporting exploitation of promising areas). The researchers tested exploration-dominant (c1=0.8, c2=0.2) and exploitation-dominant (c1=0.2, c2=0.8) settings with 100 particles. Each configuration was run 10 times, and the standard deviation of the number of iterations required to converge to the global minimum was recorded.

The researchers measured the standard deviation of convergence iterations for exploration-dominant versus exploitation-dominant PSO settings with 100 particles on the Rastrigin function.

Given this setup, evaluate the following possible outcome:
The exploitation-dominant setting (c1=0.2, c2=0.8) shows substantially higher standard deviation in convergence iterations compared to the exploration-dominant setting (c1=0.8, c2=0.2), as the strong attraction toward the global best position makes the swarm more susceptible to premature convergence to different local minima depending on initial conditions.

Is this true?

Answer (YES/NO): YES